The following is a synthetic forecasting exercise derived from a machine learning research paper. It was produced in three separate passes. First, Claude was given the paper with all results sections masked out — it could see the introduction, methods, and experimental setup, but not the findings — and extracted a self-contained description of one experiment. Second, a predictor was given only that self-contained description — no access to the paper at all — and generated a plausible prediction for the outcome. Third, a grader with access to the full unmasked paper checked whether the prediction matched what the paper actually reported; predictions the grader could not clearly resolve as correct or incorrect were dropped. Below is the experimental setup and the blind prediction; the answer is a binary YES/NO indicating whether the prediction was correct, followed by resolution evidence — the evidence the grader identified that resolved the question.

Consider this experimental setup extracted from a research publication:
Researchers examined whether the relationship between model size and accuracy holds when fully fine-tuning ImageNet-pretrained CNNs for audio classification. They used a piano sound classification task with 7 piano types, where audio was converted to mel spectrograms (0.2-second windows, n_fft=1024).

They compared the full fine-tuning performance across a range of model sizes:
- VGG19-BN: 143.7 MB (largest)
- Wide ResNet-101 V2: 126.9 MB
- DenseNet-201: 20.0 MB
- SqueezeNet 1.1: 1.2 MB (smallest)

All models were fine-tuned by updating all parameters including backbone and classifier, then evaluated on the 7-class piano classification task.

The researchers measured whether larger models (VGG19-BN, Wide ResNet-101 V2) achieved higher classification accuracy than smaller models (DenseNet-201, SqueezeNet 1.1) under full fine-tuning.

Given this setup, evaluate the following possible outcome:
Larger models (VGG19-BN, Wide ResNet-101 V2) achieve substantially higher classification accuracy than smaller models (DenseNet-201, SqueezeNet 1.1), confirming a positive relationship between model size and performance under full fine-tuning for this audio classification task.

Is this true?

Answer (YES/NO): NO